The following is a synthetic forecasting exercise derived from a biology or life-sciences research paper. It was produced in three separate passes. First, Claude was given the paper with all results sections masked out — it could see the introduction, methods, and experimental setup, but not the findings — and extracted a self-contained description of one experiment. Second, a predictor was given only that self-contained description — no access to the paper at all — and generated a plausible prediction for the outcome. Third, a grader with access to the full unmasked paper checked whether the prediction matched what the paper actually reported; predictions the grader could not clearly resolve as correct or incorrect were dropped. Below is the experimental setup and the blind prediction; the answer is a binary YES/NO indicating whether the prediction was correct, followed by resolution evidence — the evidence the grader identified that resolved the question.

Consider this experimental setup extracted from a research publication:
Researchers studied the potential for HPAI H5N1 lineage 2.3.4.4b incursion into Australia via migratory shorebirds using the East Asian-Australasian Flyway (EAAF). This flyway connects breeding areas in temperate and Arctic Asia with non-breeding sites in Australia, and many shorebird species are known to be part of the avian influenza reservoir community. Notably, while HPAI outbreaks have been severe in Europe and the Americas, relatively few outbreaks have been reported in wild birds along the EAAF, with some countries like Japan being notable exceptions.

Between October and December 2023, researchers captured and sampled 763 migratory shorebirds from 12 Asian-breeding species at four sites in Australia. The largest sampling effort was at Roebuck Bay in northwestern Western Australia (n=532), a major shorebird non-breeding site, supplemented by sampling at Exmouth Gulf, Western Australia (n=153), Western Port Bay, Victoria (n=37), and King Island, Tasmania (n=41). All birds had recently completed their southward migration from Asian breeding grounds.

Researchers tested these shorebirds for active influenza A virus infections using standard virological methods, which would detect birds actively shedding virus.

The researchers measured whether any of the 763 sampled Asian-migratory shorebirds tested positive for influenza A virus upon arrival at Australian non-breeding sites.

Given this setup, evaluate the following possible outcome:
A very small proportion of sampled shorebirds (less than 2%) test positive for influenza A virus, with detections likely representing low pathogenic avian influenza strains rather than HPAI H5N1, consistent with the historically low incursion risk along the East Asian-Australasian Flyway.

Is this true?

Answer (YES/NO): NO